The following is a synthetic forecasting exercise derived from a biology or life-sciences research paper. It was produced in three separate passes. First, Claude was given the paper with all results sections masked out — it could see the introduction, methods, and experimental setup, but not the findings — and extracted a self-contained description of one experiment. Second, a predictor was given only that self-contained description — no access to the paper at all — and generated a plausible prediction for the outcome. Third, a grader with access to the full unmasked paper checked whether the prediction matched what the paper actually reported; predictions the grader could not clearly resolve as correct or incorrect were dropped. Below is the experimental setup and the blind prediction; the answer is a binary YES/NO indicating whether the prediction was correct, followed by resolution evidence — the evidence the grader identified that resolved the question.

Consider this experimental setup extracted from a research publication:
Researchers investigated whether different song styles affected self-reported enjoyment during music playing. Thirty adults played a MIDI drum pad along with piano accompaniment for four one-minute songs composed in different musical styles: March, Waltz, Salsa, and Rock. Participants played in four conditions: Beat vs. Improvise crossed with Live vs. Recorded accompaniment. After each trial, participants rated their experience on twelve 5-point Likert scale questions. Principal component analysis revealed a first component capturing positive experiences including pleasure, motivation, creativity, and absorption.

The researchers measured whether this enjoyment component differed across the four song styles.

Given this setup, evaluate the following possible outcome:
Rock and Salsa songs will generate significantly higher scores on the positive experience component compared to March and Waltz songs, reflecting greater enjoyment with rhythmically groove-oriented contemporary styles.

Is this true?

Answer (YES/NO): NO